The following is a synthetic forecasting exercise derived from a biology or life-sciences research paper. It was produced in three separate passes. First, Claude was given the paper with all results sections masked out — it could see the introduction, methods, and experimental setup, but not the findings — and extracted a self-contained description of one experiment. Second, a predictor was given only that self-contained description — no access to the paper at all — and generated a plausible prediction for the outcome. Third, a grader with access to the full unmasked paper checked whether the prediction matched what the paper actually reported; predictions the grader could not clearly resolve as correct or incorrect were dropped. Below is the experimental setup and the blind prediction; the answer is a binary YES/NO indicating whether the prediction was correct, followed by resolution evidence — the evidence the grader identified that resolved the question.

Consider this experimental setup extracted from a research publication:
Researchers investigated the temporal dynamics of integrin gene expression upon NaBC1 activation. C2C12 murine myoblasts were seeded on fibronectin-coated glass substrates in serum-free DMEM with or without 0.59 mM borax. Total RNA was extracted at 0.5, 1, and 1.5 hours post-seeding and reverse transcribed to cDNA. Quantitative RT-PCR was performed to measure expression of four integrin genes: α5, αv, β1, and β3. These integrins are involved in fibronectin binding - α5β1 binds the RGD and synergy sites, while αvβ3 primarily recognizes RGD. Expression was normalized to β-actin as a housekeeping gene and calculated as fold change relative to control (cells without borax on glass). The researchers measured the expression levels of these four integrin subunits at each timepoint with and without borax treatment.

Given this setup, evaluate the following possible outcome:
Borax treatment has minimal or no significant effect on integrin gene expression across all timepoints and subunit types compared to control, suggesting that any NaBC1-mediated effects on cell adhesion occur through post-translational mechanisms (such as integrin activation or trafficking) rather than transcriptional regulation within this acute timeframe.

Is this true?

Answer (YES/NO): NO